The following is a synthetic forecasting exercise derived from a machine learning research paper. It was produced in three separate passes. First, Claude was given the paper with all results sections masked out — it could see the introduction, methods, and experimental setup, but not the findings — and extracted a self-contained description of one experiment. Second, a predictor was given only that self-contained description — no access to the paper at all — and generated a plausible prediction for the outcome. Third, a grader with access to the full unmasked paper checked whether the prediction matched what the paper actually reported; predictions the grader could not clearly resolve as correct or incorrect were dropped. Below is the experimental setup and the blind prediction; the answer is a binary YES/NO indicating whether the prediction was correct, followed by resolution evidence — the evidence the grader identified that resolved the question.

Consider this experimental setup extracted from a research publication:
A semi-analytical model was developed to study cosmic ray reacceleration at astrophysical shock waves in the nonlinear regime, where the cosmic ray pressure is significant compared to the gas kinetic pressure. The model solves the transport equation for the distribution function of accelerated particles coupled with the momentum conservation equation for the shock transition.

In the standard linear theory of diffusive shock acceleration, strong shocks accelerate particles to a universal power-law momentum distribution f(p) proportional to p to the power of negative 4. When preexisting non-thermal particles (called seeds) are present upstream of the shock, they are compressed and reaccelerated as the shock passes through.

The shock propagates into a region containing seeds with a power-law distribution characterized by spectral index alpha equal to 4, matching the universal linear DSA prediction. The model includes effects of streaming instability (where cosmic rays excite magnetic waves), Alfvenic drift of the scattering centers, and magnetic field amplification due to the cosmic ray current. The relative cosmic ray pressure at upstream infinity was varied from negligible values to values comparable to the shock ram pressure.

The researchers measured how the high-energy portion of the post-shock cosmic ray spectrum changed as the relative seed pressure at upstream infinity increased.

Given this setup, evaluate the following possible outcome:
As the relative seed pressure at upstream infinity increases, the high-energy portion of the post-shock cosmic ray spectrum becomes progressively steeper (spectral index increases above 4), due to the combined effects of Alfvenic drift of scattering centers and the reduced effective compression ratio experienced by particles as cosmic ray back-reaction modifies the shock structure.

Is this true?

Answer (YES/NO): NO